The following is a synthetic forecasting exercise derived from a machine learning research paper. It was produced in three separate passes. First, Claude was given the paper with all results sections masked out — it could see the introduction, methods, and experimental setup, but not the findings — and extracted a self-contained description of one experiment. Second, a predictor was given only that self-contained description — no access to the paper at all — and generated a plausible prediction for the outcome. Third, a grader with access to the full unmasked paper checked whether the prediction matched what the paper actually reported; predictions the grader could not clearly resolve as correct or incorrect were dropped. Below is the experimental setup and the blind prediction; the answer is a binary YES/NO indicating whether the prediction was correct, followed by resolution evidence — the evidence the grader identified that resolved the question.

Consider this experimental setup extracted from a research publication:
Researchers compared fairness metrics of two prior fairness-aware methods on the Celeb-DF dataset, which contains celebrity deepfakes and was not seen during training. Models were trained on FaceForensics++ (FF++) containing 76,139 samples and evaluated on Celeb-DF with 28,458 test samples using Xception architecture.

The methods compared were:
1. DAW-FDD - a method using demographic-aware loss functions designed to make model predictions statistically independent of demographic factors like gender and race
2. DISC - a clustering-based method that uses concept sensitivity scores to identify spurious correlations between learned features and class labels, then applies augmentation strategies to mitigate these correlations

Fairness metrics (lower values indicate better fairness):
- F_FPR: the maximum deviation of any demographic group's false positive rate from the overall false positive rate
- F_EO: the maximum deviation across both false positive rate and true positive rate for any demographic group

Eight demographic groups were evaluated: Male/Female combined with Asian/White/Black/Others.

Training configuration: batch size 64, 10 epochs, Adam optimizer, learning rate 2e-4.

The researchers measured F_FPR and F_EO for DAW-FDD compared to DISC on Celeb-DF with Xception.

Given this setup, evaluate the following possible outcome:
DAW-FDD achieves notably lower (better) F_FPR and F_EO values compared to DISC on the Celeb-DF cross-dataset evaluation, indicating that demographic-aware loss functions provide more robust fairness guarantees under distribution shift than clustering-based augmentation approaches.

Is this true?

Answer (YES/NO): NO